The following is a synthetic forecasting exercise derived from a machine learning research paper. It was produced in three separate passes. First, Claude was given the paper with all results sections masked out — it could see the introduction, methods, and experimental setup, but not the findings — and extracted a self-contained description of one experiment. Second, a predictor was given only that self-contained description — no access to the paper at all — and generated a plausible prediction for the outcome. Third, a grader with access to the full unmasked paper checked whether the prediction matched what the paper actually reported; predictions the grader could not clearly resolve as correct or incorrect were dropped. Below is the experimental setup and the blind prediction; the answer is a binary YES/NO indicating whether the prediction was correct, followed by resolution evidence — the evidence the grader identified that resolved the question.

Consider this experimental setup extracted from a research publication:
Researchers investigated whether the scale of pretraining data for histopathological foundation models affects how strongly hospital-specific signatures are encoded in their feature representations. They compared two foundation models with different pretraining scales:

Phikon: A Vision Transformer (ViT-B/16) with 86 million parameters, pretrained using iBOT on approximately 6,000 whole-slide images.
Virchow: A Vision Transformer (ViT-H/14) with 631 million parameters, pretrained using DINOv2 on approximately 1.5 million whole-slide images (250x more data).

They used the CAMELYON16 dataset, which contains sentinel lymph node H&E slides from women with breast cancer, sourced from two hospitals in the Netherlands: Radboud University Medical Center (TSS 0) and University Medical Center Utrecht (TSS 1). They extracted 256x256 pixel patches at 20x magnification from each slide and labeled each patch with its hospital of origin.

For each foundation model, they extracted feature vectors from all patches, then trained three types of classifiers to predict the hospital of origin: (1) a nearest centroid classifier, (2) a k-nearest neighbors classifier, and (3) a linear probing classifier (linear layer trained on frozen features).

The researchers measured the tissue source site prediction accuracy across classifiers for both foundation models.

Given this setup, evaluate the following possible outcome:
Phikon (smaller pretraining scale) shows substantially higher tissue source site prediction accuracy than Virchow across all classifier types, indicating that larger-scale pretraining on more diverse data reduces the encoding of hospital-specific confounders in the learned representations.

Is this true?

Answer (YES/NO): NO